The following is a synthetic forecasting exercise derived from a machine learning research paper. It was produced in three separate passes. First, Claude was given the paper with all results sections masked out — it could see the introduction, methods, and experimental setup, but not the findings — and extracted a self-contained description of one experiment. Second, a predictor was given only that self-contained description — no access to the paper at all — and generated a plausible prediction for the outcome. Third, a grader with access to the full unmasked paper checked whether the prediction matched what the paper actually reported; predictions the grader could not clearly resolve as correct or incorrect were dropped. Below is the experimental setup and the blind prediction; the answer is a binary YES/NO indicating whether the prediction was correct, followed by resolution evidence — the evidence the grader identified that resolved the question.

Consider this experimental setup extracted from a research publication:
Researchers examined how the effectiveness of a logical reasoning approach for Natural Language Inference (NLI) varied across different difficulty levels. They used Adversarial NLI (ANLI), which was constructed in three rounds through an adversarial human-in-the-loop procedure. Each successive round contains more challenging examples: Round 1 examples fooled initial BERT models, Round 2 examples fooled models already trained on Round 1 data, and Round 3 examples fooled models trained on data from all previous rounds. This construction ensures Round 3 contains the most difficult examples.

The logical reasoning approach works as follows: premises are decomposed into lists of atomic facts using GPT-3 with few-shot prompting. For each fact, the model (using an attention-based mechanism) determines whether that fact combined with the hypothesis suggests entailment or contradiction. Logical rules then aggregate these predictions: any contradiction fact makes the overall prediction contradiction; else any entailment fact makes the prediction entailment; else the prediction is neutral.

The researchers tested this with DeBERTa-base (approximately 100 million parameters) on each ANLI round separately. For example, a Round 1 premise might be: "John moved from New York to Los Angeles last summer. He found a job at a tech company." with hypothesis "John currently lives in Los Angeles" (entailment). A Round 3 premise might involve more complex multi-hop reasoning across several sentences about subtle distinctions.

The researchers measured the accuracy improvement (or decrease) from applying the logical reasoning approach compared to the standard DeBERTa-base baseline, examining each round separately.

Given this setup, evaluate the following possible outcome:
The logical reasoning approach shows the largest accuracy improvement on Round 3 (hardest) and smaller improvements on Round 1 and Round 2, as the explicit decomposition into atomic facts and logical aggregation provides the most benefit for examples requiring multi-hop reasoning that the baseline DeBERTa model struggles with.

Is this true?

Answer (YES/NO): NO